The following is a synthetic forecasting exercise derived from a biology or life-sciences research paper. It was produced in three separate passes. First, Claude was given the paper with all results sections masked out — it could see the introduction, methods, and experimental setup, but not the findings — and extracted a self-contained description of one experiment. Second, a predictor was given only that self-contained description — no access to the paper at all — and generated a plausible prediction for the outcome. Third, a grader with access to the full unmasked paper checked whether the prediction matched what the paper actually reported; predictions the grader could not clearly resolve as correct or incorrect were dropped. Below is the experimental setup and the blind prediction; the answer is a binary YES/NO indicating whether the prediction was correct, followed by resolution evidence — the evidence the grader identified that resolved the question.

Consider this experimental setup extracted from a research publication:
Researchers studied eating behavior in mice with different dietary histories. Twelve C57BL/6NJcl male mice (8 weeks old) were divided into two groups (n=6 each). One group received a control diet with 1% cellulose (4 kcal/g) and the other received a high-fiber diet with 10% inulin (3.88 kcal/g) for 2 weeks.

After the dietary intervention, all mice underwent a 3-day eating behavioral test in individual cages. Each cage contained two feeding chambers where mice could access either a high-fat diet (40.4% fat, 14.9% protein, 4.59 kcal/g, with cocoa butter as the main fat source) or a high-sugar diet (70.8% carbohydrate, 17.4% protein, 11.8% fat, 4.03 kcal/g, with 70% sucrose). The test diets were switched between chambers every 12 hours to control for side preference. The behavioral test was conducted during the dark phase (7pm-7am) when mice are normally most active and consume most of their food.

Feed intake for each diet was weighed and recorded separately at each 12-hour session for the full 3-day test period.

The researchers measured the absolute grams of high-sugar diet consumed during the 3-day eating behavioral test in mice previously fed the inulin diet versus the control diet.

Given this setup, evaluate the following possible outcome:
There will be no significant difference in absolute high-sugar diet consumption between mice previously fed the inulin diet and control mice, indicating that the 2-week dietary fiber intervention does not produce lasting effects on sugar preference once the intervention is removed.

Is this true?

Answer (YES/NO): NO